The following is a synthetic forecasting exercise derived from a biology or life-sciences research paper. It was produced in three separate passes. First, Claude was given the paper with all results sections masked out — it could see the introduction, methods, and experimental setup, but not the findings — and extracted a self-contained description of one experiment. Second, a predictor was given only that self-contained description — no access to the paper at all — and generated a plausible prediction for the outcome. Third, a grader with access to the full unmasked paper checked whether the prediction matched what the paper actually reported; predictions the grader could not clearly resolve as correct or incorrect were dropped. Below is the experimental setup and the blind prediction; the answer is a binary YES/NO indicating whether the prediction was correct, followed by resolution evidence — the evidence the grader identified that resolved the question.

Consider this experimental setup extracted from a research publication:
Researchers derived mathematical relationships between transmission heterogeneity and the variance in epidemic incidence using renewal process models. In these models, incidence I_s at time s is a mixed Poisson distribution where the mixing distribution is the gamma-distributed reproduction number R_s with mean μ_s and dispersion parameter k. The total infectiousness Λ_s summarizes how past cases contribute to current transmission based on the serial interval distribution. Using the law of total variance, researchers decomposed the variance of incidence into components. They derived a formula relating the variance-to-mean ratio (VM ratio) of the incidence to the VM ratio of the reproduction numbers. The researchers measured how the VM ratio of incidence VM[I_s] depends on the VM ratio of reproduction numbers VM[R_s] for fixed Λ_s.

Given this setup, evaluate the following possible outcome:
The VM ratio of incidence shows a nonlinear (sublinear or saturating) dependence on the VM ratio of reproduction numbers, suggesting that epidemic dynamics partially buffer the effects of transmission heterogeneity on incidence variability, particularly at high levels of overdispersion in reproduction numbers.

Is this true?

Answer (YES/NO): NO